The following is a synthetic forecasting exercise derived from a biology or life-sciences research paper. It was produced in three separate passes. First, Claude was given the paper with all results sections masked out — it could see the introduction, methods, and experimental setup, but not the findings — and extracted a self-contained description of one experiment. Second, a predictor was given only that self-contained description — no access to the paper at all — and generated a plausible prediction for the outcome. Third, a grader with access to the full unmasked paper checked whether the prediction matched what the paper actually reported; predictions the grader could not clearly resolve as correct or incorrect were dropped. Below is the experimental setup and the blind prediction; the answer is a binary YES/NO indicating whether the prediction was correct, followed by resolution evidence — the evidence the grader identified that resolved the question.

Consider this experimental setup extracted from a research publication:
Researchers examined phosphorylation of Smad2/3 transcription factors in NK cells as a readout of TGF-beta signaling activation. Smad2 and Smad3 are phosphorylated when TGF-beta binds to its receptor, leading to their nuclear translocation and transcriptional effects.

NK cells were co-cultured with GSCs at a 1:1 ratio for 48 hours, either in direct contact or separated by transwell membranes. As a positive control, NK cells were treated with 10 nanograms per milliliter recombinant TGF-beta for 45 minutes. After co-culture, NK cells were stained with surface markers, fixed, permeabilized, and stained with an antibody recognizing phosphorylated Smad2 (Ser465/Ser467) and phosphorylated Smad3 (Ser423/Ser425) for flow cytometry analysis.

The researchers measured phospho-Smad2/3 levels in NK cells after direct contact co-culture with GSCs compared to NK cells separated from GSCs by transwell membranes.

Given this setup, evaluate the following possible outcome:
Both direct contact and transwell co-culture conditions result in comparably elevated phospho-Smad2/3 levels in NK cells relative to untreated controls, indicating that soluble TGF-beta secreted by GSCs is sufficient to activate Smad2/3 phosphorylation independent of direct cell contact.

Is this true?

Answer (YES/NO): NO